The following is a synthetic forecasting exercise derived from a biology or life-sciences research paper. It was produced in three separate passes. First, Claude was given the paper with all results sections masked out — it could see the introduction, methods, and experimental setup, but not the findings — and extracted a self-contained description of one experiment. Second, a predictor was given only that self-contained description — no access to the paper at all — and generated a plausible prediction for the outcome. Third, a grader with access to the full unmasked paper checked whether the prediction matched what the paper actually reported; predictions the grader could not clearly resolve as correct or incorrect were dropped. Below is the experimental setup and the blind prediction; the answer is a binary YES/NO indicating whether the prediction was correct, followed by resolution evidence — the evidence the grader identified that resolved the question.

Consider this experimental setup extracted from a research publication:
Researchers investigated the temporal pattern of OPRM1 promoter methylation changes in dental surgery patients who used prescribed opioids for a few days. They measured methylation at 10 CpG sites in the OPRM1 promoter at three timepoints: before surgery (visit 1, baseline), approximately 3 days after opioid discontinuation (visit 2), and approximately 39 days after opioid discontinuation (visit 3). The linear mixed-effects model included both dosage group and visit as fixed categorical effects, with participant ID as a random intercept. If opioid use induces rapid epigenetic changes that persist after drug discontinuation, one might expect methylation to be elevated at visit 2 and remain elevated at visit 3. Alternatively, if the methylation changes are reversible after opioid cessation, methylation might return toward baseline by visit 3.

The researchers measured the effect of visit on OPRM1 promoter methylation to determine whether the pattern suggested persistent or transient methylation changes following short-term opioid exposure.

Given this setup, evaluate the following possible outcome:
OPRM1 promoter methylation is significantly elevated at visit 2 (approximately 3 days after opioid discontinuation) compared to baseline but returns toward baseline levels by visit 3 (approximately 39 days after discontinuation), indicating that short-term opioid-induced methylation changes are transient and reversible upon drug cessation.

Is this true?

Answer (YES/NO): NO